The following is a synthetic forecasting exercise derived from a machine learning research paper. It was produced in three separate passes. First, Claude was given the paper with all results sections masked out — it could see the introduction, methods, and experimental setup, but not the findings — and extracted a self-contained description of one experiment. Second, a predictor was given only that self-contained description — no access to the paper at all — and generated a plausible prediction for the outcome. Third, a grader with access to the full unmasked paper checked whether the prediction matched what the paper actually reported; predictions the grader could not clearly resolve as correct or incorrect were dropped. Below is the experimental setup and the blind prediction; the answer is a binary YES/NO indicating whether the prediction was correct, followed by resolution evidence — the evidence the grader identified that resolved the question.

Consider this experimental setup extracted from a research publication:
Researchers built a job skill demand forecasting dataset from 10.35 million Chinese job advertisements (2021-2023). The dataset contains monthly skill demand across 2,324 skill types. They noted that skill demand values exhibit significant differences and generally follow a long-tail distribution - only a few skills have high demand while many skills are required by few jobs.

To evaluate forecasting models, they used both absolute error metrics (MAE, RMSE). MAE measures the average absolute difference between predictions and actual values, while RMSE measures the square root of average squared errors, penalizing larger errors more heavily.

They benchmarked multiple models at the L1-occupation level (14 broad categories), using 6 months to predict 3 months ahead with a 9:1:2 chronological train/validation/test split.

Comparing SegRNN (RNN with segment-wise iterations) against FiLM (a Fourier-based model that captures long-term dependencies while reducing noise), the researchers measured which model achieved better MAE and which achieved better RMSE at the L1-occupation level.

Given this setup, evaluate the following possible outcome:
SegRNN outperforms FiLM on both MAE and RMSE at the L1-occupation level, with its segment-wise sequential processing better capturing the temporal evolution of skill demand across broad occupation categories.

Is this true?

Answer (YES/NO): YES